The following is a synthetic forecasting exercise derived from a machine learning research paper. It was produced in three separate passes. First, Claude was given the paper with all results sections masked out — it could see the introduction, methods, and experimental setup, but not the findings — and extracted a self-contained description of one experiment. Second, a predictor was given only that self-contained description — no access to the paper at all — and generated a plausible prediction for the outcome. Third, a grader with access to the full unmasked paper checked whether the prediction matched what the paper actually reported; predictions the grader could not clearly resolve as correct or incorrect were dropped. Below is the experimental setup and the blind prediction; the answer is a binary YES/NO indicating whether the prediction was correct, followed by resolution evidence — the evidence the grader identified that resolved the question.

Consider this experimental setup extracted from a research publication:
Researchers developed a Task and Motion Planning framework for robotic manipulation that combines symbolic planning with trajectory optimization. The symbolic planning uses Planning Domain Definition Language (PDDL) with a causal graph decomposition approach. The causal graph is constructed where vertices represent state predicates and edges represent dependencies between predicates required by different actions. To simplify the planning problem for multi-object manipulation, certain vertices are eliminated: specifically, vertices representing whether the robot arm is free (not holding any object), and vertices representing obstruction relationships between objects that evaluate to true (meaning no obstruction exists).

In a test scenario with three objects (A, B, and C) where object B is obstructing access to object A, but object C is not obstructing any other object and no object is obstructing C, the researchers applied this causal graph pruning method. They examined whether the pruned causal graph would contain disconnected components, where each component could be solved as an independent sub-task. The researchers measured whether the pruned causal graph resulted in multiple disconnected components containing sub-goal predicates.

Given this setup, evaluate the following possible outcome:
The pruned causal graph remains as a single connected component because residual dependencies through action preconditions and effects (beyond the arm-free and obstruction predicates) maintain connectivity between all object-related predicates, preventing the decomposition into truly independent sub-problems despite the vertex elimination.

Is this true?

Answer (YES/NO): NO